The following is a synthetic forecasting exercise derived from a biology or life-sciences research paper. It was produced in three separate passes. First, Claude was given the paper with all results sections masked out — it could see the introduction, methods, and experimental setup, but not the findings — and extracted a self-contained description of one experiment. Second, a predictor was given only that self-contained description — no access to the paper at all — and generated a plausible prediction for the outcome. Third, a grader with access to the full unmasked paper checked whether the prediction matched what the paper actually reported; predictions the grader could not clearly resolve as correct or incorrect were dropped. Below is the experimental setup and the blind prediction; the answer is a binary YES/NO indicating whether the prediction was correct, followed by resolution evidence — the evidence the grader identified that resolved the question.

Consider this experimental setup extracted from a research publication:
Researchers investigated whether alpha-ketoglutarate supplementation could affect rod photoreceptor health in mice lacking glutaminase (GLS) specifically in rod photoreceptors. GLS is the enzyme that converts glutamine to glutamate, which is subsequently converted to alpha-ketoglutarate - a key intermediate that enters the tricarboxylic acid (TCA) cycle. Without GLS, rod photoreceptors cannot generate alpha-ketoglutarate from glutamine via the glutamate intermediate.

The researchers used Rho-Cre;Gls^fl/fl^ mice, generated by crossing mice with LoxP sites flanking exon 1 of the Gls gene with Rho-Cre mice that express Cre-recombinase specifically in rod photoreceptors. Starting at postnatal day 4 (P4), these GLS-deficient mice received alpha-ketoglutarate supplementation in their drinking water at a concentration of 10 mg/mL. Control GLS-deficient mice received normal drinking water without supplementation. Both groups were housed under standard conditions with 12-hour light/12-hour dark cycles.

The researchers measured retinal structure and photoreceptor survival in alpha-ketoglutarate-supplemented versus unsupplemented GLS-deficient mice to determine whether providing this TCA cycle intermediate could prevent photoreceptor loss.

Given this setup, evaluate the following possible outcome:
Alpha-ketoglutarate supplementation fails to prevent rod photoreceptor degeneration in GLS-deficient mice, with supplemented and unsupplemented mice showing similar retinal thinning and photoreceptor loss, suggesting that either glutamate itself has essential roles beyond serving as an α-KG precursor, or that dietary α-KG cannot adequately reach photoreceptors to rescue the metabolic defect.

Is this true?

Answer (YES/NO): NO